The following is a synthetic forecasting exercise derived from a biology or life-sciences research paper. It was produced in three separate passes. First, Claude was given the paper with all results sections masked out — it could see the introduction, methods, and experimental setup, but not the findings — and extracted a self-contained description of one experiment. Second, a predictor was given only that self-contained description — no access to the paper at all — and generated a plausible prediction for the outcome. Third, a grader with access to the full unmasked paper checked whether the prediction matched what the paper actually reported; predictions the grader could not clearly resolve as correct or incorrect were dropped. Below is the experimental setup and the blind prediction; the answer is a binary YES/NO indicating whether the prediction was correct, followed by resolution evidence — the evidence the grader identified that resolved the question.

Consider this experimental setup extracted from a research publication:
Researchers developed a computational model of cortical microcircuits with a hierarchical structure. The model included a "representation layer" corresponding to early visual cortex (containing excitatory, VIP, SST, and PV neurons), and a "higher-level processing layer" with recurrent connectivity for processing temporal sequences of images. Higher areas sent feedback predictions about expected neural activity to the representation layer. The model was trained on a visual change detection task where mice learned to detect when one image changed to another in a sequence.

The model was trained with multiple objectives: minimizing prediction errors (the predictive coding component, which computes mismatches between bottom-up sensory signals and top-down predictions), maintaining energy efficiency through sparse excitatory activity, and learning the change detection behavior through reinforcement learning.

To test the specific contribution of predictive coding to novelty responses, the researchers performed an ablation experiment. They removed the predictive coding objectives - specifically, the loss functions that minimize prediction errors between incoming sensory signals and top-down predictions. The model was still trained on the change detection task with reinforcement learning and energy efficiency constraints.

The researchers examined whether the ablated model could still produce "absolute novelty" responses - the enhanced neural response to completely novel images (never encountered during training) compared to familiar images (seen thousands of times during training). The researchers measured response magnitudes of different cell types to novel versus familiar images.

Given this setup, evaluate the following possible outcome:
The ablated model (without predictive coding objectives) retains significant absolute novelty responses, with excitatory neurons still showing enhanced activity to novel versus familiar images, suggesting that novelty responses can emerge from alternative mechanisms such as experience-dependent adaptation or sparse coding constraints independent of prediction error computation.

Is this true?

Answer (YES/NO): NO